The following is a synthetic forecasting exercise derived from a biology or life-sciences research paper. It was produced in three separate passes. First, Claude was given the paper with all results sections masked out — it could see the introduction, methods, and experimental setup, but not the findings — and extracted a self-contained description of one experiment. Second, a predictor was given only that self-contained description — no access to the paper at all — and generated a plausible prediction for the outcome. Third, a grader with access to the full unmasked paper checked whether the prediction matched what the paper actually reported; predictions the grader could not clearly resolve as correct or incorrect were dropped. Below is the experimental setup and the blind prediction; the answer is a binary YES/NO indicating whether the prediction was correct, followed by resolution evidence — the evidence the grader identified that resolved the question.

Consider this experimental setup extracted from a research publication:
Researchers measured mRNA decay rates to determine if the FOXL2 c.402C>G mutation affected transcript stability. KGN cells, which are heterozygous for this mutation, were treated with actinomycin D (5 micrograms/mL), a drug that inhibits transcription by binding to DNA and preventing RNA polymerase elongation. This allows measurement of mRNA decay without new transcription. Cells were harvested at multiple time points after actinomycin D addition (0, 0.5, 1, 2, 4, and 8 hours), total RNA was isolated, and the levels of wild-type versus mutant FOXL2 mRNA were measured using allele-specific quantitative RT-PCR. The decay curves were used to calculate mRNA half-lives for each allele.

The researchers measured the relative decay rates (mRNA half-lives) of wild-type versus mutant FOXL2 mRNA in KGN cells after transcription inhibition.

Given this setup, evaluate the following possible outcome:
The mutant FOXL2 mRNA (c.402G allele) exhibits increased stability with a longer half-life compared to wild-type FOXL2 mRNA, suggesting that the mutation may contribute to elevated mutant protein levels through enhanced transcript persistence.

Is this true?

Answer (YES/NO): NO